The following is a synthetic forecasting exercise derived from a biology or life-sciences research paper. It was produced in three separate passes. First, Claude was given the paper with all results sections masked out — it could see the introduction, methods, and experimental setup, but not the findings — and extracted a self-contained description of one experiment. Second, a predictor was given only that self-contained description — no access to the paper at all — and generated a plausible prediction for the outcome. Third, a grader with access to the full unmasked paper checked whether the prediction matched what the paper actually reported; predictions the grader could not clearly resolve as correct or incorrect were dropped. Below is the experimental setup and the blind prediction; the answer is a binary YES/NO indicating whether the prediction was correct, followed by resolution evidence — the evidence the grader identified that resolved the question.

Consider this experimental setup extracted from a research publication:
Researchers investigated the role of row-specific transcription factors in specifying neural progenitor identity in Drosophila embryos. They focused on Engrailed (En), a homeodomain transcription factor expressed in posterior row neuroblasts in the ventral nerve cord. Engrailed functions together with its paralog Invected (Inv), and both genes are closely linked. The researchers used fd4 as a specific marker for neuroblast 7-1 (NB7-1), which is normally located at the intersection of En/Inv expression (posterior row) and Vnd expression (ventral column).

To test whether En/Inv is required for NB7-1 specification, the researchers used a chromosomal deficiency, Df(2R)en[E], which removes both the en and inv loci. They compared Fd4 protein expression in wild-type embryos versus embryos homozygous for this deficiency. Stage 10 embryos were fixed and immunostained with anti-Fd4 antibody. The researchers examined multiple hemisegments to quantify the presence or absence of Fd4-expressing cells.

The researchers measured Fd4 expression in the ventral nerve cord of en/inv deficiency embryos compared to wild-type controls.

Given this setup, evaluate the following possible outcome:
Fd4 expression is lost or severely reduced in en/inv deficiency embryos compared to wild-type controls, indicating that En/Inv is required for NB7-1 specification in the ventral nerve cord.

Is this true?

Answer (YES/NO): YES